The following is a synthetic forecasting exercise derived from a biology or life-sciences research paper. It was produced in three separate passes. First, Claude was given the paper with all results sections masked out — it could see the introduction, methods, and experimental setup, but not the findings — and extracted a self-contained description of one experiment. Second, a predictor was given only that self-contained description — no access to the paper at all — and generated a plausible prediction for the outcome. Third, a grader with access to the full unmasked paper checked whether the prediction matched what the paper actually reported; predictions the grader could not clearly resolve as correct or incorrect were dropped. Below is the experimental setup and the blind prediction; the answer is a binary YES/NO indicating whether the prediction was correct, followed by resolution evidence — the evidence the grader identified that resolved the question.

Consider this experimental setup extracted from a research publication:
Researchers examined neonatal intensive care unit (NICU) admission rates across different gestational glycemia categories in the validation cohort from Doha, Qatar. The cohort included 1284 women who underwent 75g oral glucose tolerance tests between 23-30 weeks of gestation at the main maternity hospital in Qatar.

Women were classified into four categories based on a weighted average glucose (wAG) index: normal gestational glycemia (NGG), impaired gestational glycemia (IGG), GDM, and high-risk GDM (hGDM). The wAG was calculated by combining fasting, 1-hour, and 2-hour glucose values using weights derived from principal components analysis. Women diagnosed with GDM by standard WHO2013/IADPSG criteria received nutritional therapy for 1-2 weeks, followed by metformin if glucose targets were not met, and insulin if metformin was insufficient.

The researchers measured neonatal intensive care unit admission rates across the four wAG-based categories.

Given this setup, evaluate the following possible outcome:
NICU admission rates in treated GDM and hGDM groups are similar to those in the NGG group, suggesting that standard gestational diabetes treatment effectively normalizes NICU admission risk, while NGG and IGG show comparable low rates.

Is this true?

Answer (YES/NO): NO